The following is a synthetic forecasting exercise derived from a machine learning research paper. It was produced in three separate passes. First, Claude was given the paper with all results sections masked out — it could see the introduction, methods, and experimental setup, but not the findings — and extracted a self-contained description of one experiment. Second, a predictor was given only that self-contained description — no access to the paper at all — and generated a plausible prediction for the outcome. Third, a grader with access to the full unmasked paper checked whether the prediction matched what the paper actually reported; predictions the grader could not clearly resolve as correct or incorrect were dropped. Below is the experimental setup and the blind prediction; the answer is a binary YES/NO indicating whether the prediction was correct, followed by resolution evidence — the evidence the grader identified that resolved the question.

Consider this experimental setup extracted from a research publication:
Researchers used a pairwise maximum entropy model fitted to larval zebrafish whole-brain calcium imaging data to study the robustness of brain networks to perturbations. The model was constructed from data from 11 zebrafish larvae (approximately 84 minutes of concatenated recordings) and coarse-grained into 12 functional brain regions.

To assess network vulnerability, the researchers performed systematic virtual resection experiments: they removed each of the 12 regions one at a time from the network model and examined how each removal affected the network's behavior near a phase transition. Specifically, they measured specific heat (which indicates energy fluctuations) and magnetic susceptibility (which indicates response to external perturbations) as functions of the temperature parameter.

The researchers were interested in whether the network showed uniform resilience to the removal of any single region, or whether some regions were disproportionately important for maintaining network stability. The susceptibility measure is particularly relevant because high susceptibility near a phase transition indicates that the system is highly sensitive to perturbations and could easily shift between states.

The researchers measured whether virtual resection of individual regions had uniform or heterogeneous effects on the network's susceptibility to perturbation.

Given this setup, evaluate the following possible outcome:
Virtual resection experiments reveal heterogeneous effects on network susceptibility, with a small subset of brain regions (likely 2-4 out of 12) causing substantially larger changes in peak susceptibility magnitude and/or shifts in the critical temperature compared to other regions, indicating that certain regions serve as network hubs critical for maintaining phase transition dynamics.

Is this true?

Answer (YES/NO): YES